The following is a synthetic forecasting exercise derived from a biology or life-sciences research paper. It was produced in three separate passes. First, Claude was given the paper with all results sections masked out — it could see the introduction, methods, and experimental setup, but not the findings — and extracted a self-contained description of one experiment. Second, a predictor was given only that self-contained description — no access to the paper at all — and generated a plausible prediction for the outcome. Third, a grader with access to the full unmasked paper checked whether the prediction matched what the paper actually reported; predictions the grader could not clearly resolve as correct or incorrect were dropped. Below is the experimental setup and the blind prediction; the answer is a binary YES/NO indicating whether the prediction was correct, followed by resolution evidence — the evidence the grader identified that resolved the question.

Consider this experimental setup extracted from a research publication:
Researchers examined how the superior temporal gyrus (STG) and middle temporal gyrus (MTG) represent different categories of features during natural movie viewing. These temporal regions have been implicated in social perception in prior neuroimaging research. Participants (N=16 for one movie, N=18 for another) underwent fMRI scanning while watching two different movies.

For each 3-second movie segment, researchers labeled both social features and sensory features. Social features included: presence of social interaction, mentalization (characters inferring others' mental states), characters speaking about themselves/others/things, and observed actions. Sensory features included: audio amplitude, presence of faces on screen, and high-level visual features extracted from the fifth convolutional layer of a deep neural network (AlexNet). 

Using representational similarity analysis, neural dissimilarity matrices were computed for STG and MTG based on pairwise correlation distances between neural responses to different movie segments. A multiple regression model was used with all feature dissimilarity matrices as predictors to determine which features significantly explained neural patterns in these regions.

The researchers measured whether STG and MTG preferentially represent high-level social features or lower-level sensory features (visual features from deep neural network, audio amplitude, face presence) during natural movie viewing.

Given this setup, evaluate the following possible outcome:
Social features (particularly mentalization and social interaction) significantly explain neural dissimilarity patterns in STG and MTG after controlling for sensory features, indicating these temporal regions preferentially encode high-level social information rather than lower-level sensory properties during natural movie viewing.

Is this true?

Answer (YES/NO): YES